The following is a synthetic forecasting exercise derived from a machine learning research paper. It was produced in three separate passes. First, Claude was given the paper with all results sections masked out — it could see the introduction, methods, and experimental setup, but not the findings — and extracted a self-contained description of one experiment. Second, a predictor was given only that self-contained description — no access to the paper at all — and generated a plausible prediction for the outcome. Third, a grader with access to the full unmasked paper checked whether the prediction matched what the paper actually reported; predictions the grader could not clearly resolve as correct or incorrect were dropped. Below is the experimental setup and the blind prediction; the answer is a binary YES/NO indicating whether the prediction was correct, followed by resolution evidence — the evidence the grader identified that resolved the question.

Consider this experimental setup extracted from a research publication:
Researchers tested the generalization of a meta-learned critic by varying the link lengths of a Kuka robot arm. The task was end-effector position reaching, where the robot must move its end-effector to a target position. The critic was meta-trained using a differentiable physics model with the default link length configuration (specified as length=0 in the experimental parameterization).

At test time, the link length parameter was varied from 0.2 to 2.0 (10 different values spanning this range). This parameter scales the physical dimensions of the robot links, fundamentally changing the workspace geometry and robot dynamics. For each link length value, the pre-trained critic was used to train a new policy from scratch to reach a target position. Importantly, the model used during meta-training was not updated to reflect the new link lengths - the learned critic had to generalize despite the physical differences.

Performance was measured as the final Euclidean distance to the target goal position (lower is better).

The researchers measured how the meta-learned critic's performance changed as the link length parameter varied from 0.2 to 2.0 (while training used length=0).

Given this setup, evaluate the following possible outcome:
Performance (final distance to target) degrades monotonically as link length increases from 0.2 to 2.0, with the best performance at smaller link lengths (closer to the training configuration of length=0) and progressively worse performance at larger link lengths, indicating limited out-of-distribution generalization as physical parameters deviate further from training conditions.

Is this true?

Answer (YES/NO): NO